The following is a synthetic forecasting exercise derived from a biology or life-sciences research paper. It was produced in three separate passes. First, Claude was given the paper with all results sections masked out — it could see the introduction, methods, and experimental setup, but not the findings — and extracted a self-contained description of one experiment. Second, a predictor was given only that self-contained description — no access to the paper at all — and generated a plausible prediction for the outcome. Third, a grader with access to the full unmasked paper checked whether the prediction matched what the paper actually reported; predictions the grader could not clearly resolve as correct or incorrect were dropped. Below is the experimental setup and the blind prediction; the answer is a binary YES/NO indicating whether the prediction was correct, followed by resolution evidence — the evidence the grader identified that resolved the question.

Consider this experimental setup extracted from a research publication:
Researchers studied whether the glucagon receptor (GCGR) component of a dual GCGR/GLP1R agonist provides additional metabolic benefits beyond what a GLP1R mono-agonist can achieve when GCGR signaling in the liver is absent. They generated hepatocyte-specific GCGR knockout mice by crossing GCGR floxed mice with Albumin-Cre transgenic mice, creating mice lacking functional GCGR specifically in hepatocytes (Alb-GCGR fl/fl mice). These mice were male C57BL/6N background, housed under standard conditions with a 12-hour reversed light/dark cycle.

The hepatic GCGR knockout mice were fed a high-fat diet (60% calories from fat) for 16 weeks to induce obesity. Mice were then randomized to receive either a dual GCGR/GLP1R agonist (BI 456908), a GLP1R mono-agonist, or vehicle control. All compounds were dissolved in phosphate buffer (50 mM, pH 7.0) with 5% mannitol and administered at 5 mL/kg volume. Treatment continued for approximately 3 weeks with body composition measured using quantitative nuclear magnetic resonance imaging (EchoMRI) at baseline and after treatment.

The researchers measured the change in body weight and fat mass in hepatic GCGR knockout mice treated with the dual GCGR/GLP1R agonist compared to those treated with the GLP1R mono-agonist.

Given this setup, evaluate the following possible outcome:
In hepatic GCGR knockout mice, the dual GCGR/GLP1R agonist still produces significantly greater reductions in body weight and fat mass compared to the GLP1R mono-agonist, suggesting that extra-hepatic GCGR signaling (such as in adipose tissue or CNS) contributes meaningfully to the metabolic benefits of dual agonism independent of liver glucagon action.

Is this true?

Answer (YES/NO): NO